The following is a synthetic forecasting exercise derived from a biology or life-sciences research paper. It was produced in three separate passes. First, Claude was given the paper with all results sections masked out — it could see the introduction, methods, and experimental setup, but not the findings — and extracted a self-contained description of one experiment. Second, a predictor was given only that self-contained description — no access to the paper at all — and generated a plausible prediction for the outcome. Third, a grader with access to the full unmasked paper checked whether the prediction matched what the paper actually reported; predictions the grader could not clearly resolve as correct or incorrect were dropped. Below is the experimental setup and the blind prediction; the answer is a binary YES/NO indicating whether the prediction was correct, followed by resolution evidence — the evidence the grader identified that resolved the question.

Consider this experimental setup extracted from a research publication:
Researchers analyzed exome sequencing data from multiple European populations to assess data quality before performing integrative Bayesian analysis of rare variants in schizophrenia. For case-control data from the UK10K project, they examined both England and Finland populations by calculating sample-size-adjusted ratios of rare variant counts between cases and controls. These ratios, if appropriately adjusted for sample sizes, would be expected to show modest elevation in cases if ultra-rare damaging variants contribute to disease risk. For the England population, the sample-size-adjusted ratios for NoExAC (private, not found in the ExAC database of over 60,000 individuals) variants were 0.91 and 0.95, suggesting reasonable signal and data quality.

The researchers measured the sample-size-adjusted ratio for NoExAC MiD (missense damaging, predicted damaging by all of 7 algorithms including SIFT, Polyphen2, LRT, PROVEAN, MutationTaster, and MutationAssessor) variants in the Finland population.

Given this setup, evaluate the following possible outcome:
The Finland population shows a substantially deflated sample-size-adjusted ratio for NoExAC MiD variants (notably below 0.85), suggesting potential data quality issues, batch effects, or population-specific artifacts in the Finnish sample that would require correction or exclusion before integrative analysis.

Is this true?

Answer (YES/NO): YES